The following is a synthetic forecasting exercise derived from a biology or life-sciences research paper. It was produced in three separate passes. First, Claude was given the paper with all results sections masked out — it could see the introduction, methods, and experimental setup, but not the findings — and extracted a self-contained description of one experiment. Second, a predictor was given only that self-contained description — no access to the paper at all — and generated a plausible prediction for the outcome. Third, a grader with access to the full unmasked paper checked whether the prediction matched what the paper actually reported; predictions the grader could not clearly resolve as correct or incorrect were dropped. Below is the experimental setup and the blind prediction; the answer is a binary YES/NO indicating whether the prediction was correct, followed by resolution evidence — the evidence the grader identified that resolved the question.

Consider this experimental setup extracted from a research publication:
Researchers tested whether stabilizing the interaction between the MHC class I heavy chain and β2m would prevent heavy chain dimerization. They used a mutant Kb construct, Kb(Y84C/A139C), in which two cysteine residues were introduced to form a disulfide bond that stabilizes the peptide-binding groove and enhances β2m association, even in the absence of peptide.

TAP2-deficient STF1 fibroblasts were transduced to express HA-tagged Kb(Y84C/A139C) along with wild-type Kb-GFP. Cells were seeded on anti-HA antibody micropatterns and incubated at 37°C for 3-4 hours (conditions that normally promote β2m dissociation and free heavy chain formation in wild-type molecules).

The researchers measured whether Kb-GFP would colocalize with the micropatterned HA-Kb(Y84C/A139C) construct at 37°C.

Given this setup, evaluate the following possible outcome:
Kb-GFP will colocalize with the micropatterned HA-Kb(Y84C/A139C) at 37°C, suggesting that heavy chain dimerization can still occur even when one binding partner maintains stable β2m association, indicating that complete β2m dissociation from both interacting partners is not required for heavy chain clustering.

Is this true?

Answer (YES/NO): NO